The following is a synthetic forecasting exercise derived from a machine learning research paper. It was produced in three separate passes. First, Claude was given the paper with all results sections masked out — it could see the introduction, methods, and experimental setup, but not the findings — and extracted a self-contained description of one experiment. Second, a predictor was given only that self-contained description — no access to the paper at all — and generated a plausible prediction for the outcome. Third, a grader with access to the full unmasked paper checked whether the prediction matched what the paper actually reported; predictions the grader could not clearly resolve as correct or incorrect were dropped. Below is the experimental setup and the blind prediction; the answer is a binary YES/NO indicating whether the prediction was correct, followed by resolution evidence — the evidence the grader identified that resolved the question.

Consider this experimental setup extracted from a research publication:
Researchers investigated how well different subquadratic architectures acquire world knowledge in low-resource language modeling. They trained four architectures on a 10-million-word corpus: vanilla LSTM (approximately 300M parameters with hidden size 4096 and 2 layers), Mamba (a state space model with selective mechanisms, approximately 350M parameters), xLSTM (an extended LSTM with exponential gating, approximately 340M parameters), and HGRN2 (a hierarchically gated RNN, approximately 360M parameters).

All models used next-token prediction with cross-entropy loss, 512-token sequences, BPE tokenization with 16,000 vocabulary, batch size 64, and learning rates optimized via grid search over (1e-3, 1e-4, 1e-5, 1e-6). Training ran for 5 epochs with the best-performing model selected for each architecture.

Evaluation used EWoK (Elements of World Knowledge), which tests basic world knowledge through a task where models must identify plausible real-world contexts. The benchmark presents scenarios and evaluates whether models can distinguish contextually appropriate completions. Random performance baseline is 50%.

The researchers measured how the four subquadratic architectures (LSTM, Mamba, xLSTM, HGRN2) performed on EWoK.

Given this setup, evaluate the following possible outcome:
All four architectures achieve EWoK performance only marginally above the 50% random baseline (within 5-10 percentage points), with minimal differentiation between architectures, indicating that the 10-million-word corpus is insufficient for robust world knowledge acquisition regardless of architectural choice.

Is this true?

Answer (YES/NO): NO